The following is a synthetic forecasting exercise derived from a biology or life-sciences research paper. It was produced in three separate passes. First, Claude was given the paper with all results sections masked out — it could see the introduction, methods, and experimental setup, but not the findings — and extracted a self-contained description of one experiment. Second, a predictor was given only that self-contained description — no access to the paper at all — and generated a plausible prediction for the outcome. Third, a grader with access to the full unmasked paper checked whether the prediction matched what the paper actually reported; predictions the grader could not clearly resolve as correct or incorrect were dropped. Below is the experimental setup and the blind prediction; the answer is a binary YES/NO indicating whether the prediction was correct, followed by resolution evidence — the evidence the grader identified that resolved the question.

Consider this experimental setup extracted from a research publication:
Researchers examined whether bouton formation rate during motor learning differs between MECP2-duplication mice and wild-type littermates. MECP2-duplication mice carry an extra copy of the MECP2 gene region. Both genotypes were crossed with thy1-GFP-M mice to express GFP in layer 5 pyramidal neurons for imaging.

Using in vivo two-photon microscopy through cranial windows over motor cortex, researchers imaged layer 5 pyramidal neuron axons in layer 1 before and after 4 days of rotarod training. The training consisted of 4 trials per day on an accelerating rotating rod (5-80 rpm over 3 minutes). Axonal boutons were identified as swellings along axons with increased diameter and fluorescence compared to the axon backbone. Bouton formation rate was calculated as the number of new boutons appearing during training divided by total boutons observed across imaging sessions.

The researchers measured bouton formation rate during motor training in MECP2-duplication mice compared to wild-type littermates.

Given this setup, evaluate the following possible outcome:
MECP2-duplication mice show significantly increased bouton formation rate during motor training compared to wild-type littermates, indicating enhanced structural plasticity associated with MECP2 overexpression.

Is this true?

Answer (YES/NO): NO